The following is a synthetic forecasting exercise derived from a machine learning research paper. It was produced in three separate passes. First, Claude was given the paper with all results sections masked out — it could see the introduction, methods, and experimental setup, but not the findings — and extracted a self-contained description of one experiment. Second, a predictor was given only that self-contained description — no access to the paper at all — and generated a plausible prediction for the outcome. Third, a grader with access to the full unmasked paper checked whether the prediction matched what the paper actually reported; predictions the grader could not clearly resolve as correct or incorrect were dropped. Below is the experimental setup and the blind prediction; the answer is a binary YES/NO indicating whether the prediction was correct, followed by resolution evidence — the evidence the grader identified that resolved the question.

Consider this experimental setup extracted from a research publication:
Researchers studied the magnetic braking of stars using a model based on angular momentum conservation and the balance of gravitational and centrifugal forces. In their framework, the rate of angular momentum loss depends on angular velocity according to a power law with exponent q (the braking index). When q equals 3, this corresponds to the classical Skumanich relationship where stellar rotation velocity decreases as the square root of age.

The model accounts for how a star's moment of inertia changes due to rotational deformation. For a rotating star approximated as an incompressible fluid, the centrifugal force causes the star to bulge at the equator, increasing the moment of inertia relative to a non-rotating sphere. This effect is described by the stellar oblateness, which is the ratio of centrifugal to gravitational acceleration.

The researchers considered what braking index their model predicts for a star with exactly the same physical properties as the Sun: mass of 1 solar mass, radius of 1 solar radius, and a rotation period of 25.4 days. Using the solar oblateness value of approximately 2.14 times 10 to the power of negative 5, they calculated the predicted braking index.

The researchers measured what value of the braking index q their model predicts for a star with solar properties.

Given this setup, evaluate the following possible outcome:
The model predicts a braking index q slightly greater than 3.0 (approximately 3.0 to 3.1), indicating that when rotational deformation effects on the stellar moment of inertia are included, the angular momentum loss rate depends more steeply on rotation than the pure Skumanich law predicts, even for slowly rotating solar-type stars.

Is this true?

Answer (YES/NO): NO